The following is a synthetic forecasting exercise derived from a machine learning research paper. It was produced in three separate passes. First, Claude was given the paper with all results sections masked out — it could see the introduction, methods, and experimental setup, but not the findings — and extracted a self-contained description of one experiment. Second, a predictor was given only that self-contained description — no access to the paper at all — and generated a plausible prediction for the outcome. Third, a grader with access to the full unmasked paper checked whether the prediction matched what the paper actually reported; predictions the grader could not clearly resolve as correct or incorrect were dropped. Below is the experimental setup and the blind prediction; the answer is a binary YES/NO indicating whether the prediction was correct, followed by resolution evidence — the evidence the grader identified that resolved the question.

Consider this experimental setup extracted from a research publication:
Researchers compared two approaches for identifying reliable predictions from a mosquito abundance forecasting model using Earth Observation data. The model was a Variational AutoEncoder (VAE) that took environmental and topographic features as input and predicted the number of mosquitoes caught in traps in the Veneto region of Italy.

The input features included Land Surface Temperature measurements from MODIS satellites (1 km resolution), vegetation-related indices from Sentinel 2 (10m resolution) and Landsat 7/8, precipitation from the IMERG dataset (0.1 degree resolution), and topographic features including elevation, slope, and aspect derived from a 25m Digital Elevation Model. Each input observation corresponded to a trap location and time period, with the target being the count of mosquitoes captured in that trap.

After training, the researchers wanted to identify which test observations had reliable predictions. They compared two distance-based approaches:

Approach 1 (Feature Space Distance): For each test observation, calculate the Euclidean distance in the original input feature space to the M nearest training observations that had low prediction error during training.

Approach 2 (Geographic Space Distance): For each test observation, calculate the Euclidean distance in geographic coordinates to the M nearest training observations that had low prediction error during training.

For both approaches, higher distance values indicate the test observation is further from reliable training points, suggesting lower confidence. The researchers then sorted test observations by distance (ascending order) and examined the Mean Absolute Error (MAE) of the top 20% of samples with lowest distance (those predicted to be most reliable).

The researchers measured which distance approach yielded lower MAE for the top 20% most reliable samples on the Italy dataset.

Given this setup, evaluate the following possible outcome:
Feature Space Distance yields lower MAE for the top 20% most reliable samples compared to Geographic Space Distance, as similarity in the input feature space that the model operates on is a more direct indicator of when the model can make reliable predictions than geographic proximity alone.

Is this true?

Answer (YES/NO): YES